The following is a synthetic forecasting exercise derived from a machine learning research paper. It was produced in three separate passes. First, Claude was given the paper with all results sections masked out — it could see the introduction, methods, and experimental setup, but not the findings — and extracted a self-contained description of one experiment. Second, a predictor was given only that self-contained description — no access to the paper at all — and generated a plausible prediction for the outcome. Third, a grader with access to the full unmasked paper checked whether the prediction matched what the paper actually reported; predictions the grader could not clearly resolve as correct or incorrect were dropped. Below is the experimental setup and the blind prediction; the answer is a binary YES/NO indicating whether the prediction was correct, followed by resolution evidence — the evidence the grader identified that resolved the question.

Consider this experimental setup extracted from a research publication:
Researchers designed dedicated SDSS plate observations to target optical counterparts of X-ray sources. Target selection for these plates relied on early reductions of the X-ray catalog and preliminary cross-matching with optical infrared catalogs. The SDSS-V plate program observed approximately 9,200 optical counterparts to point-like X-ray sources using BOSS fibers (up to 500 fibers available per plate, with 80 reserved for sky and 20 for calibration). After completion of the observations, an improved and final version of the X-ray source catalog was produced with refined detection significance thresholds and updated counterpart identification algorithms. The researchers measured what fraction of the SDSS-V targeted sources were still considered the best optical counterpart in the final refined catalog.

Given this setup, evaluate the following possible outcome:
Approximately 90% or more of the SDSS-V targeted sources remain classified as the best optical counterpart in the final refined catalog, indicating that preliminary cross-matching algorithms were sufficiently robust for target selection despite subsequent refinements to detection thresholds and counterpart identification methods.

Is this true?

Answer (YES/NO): NO